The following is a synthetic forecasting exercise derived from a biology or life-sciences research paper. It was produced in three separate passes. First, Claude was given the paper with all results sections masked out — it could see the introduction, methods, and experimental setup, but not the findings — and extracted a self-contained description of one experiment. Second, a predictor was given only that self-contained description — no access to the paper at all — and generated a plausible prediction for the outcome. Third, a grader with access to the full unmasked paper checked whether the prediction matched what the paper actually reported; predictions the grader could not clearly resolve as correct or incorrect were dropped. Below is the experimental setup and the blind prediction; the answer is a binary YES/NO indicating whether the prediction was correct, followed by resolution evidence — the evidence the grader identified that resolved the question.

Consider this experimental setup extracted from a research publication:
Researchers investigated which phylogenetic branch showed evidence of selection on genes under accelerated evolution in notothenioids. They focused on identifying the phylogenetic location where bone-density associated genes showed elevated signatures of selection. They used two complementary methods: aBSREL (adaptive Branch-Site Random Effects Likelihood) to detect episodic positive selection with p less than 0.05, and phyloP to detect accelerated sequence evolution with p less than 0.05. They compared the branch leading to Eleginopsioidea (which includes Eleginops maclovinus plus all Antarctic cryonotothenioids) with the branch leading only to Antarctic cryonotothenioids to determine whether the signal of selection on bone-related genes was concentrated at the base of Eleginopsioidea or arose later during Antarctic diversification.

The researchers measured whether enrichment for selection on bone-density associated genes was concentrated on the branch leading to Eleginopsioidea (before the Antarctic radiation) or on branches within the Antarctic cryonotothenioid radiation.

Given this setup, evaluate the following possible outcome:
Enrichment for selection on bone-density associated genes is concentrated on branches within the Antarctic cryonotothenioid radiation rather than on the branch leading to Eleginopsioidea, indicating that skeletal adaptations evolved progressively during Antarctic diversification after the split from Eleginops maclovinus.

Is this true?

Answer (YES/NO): NO